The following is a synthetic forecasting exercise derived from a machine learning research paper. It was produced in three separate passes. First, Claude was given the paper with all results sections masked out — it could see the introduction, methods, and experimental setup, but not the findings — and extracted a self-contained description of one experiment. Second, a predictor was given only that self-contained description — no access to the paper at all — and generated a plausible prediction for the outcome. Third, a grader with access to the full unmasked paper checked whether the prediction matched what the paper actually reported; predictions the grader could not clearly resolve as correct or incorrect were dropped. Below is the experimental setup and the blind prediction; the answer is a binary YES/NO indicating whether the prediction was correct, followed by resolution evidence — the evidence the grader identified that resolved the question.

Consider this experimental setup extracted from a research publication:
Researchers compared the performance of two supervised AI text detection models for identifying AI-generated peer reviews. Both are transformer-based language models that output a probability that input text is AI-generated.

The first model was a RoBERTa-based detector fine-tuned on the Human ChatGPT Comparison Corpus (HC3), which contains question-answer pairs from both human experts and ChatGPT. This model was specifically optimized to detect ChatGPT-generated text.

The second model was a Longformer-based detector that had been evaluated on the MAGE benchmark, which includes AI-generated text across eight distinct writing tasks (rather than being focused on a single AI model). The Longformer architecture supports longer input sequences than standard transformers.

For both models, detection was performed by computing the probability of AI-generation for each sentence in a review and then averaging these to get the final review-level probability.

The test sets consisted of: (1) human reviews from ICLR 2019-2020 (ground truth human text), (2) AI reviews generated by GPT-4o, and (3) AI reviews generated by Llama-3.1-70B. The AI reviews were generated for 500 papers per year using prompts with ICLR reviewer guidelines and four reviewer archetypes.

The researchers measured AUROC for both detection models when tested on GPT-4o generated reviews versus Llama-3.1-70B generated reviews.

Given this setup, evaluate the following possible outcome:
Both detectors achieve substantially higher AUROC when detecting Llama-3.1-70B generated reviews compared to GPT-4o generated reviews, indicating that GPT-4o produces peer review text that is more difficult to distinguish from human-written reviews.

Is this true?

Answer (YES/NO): YES